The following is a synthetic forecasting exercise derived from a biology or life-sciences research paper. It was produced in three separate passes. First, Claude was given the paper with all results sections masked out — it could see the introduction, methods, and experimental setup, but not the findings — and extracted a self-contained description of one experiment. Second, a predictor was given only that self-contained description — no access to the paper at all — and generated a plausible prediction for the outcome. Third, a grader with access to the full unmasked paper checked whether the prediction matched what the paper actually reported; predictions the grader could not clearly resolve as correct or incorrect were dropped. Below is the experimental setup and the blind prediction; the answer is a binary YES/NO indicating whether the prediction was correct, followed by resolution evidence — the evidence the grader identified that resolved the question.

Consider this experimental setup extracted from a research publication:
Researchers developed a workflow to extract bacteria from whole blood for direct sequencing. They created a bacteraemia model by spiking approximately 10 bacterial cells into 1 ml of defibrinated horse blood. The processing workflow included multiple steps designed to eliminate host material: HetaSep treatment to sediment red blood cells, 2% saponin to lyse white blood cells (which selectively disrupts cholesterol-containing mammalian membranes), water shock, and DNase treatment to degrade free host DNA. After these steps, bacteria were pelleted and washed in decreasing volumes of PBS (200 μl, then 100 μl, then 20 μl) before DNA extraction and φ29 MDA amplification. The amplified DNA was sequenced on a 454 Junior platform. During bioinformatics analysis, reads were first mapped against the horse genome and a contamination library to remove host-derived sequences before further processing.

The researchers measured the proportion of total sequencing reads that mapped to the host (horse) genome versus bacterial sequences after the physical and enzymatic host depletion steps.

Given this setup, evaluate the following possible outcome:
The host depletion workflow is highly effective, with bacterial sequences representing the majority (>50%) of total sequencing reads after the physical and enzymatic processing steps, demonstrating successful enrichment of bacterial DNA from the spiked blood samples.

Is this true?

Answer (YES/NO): YES